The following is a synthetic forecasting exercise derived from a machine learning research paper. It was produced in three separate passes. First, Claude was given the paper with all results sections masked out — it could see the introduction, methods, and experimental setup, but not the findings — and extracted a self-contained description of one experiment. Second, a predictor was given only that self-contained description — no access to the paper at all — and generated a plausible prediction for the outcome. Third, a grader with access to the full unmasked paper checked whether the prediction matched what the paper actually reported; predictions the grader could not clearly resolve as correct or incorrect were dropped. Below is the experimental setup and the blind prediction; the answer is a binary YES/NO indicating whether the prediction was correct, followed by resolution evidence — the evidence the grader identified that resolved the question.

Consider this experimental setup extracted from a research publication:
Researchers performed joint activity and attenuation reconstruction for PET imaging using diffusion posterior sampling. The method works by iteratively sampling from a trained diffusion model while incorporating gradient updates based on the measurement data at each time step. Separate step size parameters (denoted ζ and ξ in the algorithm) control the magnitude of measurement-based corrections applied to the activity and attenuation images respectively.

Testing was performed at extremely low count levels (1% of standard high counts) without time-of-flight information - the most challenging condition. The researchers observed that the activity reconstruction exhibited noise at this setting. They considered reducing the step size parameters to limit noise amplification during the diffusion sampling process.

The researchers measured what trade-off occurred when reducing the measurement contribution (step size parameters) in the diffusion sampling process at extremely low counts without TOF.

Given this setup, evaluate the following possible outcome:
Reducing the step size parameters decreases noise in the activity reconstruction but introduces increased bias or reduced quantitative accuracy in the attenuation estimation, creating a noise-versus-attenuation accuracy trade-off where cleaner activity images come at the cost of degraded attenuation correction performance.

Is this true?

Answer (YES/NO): NO